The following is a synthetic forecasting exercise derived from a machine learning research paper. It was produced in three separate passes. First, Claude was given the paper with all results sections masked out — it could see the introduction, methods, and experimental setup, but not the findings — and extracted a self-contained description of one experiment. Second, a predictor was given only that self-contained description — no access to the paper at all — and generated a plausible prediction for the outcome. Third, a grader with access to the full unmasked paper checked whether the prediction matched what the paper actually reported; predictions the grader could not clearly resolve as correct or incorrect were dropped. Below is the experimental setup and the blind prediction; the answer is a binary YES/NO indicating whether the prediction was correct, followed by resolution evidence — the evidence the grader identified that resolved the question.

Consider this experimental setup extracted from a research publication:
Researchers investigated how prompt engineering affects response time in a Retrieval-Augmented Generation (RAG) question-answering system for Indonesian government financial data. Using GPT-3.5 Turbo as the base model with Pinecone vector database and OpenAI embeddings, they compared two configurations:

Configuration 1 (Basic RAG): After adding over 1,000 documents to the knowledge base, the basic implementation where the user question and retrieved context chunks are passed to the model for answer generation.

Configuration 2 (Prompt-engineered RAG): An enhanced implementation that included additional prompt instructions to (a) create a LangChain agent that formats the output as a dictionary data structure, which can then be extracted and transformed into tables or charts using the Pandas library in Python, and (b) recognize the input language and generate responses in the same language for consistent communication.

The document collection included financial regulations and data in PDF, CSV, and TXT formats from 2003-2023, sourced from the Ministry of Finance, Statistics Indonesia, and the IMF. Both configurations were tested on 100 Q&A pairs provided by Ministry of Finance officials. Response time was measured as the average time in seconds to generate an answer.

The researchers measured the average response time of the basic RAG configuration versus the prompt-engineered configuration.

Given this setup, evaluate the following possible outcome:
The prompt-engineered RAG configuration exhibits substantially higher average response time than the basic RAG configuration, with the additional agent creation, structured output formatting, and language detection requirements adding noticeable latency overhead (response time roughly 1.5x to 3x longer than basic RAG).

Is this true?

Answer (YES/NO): NO